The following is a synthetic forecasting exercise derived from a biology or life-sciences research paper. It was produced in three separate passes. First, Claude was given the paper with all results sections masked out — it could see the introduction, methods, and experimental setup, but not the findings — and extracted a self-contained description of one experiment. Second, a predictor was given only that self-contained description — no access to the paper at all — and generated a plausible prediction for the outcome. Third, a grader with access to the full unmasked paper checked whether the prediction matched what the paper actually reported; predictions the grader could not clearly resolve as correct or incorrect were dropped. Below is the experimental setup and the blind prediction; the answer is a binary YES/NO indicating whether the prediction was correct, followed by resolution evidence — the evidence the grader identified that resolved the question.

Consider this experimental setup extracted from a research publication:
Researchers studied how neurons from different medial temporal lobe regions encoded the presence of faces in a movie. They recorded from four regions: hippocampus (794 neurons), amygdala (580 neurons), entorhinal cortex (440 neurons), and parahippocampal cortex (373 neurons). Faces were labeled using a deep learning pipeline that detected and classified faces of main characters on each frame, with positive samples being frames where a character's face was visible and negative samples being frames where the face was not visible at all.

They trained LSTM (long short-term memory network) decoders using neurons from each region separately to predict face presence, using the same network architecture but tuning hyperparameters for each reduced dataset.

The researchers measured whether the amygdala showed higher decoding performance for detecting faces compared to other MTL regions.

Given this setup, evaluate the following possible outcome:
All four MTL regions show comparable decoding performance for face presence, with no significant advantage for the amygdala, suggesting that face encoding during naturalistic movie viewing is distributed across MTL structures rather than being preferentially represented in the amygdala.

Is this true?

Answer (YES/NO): NO